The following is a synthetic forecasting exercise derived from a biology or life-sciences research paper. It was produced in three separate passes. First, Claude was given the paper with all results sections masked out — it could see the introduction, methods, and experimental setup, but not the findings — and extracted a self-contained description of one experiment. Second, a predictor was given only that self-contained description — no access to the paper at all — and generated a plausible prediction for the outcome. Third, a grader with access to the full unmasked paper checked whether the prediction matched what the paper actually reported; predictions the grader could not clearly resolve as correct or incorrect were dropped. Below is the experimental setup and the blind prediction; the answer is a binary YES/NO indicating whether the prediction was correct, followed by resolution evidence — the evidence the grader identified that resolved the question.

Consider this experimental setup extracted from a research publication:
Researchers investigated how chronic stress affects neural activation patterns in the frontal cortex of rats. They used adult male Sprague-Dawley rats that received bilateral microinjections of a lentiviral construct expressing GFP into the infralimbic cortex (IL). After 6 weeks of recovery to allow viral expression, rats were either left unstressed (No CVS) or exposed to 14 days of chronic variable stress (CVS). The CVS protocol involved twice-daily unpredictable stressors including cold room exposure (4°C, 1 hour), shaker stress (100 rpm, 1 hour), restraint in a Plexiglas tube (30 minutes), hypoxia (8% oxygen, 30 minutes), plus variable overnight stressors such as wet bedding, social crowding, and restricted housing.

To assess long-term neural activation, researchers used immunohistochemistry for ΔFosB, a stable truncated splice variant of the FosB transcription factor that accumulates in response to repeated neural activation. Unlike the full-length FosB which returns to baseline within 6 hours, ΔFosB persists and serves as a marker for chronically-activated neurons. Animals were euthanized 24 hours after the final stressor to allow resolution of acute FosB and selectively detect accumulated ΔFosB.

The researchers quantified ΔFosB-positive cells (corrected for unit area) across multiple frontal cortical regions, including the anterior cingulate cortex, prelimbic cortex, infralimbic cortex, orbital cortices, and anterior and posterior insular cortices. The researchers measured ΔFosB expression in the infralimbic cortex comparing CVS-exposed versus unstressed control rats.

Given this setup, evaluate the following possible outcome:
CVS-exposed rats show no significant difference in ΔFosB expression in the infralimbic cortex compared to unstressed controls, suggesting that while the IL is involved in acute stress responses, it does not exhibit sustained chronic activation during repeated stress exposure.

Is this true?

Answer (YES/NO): NO